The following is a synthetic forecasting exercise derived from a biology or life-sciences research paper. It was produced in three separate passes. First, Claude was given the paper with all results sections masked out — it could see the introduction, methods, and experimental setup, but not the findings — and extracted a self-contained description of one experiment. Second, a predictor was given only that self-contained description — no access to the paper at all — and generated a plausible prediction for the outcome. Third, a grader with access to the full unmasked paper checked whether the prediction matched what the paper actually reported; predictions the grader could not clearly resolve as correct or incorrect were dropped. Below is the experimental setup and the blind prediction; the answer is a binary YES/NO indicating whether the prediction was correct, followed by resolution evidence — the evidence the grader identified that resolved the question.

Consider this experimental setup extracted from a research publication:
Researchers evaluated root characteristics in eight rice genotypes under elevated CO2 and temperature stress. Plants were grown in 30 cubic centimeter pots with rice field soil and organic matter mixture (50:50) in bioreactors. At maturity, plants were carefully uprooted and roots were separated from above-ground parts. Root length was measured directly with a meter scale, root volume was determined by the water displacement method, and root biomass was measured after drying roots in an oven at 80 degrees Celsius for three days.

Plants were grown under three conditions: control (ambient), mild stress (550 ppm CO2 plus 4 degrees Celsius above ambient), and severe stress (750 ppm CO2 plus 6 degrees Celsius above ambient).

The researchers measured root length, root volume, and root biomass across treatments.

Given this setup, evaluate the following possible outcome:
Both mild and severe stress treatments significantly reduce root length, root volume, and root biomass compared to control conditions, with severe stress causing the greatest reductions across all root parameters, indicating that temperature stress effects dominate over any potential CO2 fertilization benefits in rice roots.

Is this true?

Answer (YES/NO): NO